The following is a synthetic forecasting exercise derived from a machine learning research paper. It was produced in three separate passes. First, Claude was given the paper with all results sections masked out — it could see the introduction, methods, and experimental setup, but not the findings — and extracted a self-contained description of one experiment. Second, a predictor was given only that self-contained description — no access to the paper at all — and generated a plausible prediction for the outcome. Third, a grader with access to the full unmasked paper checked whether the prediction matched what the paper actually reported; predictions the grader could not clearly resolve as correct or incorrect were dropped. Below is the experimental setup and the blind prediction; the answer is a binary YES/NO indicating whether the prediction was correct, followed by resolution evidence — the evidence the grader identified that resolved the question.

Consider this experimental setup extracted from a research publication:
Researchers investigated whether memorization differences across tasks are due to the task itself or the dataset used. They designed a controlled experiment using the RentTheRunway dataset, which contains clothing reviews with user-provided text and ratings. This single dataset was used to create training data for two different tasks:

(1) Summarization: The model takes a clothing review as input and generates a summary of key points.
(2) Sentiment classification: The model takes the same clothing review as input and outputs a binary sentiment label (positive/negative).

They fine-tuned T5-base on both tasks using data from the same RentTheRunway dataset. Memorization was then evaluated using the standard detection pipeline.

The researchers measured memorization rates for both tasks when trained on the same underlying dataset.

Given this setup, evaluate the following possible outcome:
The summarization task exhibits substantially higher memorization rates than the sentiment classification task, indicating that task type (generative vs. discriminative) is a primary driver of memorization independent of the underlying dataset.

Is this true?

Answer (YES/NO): YES